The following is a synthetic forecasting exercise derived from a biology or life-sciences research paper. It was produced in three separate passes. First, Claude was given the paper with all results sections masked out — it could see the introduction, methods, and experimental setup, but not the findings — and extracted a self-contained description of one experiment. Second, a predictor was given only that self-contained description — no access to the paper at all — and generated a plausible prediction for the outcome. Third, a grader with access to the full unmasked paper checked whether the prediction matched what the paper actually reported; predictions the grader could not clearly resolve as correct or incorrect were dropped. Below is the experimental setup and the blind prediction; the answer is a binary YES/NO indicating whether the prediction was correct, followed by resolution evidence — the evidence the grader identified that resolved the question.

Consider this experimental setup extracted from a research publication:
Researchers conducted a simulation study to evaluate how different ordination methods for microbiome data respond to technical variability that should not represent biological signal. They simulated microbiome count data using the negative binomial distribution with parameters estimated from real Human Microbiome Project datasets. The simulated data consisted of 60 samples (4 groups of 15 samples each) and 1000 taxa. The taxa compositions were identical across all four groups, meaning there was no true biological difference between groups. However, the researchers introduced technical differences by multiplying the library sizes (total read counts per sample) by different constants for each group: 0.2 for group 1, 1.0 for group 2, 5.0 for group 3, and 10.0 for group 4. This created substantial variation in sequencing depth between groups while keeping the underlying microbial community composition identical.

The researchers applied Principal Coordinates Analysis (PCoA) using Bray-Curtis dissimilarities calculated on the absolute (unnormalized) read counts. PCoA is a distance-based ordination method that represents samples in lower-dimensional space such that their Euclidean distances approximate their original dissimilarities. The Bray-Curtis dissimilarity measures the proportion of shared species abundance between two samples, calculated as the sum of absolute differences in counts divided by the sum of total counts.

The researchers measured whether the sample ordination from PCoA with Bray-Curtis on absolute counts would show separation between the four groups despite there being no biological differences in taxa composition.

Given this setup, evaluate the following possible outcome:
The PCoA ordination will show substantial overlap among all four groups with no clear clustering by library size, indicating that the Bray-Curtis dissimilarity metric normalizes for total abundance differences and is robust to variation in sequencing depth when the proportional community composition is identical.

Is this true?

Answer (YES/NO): NO